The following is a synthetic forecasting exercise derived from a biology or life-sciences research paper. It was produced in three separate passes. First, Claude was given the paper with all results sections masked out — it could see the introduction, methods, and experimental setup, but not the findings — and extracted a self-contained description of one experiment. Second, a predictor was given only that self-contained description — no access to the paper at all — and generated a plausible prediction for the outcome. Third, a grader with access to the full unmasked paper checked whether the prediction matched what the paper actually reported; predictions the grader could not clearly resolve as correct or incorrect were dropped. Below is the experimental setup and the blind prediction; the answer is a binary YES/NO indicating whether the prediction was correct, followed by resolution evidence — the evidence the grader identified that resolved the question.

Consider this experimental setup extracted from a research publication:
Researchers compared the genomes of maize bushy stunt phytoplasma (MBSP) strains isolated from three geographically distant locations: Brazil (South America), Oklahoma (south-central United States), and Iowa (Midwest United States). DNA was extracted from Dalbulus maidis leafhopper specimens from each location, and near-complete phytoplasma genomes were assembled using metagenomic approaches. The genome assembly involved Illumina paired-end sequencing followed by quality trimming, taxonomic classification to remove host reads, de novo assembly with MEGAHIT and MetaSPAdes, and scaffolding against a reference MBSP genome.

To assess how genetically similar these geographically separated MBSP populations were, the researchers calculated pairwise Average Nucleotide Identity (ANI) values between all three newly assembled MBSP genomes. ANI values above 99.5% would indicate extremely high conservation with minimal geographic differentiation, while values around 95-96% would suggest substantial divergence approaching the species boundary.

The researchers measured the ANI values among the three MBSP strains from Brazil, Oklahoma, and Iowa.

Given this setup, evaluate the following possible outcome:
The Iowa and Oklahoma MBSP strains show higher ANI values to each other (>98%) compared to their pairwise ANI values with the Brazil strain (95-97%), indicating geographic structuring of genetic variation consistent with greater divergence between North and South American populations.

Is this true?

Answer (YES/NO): NO